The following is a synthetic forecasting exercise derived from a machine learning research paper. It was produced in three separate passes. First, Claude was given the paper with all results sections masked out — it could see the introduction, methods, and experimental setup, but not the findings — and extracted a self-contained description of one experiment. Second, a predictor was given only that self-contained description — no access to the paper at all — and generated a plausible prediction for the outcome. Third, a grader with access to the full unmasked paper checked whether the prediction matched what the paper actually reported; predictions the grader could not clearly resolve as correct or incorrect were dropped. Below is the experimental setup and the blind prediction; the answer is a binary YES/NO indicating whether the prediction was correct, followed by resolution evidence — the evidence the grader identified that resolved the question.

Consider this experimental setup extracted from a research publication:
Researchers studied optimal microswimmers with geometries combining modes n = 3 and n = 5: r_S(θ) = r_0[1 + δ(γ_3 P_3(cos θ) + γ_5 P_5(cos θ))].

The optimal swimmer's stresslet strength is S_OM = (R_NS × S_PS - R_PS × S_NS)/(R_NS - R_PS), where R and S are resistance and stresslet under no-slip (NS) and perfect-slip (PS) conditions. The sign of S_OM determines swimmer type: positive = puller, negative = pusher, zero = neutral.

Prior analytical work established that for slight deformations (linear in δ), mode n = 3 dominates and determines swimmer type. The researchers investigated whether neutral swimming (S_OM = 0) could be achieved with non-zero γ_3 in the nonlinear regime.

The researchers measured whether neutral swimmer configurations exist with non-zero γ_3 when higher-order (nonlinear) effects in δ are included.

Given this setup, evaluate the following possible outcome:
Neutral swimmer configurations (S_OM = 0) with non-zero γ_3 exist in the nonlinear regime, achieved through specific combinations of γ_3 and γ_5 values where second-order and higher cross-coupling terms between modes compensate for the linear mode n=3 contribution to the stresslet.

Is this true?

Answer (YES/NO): YES